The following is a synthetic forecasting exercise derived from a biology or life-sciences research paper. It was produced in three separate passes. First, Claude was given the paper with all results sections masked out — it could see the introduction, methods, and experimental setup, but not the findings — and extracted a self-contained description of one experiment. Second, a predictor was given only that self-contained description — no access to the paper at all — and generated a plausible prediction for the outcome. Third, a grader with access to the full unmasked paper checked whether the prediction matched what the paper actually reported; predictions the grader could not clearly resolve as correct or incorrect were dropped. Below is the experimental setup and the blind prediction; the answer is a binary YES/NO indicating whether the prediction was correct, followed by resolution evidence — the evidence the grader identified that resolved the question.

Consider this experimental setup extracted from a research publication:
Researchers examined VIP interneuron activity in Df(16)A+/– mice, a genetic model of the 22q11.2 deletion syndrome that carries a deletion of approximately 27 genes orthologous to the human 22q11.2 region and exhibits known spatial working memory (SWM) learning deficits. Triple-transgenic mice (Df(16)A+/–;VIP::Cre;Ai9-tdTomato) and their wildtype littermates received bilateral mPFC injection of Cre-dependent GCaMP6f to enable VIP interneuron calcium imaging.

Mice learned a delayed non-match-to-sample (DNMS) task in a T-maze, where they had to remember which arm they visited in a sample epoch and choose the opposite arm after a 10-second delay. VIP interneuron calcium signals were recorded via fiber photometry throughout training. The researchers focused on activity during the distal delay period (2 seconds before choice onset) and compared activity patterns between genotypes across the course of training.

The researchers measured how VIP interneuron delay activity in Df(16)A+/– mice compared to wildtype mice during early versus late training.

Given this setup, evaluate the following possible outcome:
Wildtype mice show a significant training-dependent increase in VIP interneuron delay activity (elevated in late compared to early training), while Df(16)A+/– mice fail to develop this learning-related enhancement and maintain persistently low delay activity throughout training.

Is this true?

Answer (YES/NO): NO